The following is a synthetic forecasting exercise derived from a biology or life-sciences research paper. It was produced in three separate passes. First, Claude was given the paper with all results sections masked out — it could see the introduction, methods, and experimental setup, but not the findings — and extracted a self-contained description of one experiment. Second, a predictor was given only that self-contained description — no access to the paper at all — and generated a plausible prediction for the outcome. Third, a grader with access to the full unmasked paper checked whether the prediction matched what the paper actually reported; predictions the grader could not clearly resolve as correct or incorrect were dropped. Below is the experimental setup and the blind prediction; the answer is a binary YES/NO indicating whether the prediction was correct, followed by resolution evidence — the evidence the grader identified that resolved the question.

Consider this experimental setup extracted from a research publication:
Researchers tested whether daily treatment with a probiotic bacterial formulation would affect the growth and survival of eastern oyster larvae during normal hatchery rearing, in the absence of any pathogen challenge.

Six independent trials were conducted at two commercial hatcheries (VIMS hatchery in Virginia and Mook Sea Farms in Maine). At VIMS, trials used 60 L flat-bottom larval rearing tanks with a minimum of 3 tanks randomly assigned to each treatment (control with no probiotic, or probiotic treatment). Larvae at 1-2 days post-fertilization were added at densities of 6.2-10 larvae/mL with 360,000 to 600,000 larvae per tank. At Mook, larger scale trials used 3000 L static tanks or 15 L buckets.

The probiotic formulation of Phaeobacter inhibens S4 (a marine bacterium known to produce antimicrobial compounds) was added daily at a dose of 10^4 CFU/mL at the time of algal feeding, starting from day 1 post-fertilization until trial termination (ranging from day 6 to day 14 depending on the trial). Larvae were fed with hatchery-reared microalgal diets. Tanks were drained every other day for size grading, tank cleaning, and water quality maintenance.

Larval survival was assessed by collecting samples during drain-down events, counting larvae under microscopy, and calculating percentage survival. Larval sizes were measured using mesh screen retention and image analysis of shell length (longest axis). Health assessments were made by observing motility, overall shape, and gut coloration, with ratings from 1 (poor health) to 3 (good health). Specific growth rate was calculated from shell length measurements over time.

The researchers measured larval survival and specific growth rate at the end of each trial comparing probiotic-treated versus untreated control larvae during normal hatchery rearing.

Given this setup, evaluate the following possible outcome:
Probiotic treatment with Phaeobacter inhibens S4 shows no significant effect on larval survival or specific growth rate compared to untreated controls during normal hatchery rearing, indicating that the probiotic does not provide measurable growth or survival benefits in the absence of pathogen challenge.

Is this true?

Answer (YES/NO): YES